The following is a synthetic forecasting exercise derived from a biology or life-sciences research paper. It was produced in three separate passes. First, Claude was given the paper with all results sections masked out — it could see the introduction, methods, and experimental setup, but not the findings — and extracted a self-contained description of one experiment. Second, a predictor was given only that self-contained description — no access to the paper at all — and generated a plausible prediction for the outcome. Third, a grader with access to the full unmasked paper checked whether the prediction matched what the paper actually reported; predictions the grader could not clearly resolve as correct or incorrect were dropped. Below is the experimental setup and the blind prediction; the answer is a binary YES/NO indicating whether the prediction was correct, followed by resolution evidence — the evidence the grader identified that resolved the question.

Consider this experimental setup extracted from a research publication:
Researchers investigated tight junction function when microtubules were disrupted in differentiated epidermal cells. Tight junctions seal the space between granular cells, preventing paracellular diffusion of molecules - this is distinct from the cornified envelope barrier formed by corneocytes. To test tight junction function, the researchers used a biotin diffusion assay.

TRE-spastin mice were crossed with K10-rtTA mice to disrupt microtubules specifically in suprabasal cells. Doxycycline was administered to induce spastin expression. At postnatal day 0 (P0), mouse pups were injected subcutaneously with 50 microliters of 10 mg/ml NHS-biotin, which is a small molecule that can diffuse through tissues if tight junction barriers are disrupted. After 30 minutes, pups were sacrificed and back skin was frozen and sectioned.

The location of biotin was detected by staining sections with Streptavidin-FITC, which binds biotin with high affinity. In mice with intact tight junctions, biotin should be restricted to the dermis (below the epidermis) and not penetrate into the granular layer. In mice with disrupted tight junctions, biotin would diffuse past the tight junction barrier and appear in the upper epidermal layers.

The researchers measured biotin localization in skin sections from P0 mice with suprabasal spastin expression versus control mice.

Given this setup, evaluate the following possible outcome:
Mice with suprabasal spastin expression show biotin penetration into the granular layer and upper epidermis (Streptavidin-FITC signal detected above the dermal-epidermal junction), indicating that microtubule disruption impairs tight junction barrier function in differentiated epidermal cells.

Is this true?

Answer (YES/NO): NO